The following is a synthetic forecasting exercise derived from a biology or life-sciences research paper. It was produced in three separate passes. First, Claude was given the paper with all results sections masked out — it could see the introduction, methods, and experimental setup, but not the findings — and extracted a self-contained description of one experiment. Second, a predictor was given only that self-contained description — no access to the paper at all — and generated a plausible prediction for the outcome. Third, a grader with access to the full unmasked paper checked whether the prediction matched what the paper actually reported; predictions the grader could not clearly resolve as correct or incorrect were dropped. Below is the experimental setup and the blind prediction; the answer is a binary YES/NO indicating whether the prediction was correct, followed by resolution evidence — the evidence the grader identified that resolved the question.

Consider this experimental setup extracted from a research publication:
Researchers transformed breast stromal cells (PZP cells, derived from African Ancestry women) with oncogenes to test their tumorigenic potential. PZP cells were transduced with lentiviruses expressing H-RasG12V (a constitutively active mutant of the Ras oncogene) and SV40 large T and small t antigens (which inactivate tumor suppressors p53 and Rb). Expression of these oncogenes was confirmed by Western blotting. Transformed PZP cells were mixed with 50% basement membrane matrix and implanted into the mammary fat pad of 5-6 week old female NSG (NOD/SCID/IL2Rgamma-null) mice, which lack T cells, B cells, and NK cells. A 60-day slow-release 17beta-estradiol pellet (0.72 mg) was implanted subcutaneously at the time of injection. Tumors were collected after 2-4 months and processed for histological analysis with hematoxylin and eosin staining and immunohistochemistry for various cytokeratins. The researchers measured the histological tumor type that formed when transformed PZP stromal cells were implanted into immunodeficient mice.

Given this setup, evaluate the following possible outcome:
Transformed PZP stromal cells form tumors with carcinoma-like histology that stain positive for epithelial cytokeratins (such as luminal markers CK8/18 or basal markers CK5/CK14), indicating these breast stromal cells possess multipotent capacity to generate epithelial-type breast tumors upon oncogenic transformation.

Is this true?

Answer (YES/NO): NO